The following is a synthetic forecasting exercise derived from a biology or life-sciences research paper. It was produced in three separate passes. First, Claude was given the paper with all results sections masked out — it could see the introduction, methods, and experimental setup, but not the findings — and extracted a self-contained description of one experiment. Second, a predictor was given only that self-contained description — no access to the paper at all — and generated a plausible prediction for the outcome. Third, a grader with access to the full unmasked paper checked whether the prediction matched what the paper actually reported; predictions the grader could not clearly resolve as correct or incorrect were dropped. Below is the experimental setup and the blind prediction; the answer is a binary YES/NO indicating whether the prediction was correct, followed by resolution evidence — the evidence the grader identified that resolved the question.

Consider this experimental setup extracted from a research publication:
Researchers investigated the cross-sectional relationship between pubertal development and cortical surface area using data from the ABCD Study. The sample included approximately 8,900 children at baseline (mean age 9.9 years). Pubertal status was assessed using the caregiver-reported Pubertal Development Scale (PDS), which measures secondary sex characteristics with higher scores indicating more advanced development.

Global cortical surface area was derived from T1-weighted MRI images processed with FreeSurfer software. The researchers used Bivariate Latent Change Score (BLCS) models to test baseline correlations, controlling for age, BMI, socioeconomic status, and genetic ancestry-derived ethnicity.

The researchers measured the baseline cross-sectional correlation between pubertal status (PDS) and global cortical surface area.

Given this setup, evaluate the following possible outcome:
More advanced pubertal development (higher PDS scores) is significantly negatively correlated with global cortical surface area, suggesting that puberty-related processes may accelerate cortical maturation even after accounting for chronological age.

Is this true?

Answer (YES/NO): NO